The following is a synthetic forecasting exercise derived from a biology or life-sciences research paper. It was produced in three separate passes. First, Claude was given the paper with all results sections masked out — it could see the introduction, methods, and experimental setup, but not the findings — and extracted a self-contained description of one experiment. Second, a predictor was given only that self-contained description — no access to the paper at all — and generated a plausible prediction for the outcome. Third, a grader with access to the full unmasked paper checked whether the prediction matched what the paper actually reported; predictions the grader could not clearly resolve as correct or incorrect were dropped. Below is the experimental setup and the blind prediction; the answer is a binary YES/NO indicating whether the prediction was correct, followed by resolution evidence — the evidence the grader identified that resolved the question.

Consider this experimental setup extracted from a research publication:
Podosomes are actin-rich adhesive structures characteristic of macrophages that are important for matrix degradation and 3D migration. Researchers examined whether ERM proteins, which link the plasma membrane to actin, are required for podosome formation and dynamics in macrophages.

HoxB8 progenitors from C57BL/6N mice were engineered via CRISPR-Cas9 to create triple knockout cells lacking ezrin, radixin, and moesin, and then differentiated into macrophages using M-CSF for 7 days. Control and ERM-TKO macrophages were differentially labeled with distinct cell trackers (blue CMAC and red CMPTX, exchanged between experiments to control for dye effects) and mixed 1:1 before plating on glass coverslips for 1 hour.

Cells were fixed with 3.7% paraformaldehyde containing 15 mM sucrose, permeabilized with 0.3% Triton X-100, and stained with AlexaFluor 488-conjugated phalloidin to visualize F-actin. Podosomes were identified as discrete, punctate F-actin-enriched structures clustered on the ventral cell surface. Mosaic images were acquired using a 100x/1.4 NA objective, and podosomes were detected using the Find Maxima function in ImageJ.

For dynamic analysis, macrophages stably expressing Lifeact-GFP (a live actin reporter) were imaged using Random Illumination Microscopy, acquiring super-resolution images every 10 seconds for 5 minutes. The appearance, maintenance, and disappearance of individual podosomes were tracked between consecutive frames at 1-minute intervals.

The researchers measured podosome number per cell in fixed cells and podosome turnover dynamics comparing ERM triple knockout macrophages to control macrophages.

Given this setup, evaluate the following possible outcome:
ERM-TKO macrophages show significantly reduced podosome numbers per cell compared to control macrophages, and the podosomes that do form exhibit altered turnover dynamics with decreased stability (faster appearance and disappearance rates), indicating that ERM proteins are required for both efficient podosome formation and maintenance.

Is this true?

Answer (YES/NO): NO